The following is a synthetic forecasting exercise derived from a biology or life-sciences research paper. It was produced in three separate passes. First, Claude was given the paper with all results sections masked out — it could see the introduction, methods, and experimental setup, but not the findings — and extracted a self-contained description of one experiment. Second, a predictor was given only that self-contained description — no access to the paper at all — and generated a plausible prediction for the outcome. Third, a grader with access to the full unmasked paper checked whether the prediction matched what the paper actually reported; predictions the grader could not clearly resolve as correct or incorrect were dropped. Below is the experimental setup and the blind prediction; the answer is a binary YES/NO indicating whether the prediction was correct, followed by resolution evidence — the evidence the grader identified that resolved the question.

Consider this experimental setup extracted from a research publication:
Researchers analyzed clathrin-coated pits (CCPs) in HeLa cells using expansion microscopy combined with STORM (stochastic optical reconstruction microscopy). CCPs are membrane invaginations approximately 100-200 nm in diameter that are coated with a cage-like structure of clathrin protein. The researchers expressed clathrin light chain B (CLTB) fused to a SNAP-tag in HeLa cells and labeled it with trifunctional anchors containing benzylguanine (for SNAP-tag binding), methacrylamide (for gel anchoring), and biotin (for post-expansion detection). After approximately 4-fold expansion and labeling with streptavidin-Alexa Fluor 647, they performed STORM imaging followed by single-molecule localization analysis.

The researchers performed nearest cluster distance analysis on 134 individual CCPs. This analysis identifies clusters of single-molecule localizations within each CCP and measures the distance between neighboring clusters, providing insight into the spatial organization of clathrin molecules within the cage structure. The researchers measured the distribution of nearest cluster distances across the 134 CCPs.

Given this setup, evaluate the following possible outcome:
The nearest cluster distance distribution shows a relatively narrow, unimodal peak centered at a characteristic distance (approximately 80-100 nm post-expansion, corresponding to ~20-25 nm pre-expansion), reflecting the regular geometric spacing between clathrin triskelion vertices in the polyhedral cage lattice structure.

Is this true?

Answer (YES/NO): NO